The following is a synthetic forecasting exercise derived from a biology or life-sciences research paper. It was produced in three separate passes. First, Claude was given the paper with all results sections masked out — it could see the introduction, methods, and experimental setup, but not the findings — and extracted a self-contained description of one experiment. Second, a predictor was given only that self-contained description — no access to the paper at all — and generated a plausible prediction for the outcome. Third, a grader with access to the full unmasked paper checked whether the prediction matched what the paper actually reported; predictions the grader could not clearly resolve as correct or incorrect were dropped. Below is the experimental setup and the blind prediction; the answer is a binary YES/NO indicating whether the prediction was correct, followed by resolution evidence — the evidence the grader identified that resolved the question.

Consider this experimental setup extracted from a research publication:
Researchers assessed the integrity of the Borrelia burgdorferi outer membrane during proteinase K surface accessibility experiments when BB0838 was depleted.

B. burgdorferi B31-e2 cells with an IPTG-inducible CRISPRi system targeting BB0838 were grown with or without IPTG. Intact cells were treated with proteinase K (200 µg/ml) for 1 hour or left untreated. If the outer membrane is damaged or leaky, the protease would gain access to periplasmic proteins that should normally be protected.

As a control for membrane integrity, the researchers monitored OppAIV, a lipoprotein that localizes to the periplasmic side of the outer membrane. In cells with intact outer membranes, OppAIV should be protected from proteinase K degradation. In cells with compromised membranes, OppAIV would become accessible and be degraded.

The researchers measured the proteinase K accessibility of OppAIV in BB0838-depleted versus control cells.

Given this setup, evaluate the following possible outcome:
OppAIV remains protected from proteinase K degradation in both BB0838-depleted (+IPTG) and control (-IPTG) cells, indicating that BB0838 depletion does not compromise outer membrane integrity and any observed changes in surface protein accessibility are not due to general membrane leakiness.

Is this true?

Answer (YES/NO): YES